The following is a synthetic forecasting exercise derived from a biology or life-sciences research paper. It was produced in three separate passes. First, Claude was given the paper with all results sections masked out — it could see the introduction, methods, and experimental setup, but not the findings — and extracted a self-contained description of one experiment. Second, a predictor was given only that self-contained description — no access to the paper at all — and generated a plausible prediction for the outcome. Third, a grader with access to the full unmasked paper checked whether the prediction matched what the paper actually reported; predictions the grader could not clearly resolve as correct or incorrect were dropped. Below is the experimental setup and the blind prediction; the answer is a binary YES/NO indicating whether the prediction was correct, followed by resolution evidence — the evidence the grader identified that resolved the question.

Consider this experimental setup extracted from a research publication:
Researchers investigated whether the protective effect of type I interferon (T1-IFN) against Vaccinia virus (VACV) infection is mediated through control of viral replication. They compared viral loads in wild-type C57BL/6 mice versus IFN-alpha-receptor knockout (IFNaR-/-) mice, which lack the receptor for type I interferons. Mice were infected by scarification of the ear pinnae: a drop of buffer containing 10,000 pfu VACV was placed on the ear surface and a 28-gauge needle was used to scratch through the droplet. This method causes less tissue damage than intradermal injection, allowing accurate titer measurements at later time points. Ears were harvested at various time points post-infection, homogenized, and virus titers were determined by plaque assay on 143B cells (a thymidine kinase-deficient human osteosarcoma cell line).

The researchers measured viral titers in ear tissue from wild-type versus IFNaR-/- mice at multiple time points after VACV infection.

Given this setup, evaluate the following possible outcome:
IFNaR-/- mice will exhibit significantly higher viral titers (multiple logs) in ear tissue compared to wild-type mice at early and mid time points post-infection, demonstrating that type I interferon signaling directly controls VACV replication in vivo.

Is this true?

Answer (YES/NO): NO